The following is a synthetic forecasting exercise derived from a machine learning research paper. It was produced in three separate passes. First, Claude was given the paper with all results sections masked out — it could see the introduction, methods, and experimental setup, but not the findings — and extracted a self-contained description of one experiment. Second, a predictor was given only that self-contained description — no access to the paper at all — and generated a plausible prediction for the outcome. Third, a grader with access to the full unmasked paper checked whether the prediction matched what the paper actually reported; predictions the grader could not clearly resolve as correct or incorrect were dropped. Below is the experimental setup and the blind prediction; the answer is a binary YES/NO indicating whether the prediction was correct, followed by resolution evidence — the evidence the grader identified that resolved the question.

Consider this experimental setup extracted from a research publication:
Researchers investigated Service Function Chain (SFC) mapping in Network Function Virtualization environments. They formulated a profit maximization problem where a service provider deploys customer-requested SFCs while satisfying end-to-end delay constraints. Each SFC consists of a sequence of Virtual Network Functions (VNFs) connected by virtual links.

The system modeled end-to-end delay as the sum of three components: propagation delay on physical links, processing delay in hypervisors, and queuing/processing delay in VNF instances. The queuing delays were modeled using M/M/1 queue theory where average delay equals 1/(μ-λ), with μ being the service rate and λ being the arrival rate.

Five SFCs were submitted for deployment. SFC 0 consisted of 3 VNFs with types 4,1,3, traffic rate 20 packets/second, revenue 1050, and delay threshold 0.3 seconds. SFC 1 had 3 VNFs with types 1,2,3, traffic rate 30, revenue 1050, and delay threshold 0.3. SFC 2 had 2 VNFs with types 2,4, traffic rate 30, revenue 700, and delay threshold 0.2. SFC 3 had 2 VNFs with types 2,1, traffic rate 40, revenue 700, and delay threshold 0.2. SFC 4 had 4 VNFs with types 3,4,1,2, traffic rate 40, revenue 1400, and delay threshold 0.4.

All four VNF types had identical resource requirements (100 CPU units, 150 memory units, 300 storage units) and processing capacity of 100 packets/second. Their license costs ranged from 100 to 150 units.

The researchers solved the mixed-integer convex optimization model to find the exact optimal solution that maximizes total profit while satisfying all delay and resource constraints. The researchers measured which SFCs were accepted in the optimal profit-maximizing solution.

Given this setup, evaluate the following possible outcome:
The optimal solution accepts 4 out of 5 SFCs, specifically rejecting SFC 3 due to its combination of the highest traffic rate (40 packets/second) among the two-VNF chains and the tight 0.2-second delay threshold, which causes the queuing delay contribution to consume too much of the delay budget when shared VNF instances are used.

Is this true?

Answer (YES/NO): NO